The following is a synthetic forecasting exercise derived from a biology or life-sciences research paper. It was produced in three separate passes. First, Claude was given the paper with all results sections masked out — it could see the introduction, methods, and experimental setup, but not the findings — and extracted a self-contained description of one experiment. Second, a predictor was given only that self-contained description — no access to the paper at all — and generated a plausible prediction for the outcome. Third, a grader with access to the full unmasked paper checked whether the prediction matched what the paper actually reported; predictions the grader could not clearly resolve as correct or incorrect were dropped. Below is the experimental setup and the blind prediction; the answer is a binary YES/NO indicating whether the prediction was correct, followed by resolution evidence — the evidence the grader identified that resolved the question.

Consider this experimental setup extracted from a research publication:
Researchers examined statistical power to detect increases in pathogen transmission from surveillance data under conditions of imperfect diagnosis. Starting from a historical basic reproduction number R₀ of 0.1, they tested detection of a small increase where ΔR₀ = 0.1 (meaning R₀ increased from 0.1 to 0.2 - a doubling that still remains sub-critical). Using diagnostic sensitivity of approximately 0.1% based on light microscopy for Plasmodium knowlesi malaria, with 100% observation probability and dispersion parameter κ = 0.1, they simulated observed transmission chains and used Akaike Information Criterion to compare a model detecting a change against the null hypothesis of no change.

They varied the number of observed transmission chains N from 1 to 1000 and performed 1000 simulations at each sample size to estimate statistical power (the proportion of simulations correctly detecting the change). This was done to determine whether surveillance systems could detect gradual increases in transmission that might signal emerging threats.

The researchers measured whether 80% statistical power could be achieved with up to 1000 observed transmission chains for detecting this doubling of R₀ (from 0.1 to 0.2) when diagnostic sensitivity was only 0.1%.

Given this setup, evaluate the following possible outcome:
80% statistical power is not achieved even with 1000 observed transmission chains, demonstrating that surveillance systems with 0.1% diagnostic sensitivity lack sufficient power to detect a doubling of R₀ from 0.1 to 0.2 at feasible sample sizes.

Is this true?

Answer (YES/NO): YES